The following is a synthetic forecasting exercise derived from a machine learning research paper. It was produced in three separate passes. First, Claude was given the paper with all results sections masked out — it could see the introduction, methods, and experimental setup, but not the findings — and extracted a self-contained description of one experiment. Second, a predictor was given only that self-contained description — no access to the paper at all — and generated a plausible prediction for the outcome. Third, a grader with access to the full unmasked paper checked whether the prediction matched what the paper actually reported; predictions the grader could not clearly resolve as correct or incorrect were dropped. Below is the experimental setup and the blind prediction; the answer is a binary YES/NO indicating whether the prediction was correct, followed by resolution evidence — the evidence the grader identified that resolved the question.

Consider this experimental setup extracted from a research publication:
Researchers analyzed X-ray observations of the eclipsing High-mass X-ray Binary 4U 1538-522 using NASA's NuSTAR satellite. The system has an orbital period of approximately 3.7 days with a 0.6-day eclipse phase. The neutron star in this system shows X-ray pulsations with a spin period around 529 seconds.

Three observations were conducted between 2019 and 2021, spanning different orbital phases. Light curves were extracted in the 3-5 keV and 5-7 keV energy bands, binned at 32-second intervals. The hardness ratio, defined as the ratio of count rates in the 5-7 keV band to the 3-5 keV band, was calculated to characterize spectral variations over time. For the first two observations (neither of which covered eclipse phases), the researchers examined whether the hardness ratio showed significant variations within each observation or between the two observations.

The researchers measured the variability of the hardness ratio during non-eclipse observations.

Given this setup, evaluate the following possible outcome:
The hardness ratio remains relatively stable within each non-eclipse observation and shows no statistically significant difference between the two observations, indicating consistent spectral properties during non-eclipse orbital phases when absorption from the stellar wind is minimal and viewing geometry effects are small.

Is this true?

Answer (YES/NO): YES